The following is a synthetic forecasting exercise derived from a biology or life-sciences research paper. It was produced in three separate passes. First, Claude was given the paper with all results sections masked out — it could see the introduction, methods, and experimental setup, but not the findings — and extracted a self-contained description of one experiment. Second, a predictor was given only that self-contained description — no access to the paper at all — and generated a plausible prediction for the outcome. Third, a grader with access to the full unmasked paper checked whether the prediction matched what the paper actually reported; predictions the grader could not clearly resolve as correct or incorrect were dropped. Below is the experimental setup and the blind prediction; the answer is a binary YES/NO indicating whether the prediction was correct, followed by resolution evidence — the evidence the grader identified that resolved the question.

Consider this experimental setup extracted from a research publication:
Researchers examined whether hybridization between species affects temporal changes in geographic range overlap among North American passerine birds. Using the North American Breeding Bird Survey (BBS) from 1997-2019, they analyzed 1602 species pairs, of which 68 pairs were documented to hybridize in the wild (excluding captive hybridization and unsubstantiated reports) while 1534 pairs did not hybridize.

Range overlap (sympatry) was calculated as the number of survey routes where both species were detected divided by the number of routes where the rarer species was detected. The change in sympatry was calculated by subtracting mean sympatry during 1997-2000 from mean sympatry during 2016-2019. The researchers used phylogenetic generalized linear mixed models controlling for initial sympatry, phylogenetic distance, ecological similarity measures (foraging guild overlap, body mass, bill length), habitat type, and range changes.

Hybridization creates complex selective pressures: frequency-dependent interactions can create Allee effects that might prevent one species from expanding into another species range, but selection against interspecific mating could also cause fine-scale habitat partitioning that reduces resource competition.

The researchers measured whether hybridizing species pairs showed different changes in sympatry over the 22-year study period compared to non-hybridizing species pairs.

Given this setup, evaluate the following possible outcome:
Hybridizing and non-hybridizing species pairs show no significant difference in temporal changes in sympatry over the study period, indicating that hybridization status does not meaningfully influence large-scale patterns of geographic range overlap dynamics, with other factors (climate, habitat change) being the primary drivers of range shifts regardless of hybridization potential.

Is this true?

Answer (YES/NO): YES